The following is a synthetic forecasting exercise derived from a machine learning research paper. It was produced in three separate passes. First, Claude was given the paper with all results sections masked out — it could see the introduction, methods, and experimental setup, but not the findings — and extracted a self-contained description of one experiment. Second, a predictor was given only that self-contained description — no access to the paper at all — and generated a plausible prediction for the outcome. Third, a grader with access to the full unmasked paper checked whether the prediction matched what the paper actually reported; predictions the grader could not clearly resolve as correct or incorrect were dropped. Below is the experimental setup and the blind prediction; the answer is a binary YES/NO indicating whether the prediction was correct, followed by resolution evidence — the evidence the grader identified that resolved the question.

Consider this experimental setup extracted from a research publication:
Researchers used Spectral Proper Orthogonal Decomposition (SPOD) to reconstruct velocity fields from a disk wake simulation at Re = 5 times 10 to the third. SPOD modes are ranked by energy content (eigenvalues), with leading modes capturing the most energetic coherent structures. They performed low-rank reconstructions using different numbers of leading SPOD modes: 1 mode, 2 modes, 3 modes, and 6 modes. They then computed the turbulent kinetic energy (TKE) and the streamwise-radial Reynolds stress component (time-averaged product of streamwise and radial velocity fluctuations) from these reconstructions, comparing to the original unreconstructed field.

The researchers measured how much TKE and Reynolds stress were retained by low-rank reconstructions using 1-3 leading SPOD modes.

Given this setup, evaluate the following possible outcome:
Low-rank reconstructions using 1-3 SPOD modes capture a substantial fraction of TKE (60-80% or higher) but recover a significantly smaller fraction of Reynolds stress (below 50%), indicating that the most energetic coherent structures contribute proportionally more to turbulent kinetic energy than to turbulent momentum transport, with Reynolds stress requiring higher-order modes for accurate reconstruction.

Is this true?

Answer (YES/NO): NO